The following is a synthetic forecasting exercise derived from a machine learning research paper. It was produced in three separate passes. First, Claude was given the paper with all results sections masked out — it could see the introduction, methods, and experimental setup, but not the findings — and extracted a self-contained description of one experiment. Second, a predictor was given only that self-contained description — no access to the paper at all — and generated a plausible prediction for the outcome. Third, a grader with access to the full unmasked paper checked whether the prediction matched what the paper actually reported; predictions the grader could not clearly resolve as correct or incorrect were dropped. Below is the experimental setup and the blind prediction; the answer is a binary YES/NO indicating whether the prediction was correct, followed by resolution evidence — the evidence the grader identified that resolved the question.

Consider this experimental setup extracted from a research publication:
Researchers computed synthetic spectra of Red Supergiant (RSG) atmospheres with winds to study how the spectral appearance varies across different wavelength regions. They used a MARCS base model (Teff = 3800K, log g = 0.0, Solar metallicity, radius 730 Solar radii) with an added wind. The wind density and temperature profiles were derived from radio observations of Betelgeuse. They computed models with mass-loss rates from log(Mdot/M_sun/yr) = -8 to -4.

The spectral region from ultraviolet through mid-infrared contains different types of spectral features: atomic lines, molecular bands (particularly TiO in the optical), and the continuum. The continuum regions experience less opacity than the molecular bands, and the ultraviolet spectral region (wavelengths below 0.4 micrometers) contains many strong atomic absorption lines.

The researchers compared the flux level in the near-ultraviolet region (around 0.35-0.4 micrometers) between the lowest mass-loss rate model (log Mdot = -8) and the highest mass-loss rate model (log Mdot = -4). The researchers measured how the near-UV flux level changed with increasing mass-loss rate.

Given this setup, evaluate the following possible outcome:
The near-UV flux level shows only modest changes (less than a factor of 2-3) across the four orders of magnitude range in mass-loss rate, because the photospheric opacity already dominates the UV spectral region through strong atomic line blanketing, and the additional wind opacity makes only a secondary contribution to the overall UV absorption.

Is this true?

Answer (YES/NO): NO